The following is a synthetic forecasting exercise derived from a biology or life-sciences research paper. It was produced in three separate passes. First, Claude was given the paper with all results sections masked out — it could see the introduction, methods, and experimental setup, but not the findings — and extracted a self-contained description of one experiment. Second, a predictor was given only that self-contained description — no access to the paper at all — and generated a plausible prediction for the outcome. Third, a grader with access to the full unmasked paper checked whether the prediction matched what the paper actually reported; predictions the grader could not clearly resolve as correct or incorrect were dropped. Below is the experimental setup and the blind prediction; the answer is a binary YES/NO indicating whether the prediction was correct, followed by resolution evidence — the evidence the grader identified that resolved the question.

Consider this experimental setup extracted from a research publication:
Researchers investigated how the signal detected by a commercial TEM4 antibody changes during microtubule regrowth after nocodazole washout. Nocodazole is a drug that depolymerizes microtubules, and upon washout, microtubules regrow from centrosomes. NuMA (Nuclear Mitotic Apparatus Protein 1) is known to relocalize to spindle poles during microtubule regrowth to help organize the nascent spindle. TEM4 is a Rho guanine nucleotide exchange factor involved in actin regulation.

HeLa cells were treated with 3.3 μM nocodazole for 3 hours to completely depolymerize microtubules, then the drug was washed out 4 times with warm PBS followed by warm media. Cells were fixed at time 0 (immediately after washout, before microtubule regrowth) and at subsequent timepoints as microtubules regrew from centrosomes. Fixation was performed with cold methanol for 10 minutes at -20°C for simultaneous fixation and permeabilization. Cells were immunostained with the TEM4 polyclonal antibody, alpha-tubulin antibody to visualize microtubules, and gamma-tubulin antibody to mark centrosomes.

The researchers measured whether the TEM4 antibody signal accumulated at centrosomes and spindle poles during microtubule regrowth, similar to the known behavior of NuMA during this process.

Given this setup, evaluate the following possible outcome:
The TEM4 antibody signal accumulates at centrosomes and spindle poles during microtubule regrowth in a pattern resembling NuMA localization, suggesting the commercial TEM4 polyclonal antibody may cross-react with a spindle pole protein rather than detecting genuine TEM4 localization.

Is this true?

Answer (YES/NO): YES